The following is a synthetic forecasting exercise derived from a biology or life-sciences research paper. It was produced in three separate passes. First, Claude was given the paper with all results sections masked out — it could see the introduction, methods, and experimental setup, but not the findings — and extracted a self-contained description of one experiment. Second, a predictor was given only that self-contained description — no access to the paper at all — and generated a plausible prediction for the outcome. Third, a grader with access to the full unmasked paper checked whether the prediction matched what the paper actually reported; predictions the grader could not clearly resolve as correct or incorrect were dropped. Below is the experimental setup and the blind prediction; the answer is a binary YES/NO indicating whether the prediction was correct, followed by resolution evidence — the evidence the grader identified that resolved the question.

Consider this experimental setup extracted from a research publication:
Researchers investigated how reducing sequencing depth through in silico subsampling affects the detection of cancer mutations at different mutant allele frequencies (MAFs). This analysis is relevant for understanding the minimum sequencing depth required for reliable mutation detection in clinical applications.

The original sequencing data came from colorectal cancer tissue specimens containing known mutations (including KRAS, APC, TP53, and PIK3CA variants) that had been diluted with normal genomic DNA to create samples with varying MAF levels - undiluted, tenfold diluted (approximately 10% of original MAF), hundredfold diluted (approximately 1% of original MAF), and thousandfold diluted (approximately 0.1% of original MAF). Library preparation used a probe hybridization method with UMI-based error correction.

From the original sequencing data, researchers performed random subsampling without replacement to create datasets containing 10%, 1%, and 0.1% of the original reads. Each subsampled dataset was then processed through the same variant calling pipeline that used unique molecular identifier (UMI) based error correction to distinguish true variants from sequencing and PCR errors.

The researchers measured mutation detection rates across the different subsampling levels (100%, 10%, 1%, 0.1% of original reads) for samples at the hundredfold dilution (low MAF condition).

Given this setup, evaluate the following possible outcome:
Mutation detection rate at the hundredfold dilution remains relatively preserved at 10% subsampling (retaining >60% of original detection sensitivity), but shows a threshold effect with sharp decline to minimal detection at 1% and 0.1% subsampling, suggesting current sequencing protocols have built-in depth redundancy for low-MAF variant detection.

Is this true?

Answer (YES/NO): NO